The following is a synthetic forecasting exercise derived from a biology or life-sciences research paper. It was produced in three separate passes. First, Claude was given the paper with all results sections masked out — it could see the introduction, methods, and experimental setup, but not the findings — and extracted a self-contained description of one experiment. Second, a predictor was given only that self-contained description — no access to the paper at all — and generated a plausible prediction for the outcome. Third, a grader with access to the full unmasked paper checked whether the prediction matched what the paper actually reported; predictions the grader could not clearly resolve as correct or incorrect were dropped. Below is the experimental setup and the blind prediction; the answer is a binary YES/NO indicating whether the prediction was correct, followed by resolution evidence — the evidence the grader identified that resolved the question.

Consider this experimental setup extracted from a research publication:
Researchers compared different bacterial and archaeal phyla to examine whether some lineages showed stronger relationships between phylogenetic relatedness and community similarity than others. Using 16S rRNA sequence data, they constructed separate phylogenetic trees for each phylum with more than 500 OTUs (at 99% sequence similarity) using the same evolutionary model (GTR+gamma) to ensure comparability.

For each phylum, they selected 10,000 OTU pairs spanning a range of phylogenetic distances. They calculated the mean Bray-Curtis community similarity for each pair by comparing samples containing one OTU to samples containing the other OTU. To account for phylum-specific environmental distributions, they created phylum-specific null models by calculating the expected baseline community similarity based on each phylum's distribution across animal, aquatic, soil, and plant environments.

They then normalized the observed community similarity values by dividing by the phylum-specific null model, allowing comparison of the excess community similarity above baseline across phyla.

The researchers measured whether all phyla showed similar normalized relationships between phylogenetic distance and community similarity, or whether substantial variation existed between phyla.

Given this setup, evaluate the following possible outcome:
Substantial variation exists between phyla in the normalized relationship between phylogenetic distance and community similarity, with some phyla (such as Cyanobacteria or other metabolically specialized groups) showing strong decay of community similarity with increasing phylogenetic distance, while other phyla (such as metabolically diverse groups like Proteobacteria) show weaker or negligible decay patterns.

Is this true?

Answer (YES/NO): YES